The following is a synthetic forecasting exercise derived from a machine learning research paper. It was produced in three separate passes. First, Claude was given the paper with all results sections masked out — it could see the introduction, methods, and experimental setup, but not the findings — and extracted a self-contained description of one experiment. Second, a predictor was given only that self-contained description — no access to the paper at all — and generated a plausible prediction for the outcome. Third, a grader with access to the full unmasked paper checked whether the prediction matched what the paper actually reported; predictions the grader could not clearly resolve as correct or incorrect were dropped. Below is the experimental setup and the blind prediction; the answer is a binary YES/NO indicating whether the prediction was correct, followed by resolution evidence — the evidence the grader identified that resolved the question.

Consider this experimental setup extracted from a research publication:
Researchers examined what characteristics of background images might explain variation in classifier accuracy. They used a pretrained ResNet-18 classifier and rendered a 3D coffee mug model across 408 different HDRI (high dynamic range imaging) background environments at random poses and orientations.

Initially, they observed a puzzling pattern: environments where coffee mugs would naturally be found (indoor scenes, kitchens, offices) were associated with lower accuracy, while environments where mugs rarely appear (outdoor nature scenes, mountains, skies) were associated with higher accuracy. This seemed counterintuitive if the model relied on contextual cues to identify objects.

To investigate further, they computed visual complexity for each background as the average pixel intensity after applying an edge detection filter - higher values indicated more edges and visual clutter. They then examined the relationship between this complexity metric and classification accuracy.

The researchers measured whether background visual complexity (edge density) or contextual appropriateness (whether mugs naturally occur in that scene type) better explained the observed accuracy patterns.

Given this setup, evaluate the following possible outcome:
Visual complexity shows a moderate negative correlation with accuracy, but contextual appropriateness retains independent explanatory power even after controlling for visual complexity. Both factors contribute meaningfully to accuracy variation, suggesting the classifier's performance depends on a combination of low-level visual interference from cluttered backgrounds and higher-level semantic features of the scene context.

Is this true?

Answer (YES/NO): NO